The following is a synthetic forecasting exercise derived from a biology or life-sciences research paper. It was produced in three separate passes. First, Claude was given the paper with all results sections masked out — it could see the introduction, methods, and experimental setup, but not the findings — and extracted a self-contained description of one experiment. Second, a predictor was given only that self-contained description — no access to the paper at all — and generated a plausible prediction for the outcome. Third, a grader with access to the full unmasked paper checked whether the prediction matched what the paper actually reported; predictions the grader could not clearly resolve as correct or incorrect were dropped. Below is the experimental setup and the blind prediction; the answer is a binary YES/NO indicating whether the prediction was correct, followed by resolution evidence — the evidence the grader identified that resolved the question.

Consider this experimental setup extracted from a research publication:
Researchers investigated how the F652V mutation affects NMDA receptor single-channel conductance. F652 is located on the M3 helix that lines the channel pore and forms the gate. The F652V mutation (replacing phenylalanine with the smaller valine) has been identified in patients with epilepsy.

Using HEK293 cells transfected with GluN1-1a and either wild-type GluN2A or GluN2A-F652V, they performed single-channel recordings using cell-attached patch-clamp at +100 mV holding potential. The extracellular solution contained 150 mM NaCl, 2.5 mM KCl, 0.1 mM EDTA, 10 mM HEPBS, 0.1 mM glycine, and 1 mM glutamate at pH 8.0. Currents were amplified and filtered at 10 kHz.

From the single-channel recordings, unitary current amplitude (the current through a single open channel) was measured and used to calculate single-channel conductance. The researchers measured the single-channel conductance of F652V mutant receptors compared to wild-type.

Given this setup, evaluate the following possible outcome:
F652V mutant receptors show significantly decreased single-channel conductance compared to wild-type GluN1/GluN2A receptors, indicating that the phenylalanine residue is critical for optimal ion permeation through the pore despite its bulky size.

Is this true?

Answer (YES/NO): YES